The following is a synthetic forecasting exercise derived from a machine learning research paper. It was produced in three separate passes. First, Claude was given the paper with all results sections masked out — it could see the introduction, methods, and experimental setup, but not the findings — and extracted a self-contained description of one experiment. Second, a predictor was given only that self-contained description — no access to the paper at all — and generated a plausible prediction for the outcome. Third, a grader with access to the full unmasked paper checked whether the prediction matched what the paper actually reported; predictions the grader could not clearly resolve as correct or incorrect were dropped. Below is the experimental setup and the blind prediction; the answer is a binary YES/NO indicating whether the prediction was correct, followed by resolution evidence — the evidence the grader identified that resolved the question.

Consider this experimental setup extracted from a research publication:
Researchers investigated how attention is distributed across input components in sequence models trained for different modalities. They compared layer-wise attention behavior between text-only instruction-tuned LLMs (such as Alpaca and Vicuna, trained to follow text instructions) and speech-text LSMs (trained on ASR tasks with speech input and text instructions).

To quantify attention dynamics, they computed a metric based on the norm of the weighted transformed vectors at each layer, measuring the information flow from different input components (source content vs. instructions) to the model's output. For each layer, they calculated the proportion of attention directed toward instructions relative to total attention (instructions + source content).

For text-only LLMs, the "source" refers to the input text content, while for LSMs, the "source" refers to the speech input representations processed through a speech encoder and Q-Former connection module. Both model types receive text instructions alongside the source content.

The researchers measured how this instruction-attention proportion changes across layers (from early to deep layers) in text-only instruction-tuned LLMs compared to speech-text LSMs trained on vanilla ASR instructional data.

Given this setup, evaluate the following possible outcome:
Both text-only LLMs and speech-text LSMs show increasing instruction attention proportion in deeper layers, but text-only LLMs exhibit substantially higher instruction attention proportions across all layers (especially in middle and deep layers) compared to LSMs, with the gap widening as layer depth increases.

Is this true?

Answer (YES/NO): NO